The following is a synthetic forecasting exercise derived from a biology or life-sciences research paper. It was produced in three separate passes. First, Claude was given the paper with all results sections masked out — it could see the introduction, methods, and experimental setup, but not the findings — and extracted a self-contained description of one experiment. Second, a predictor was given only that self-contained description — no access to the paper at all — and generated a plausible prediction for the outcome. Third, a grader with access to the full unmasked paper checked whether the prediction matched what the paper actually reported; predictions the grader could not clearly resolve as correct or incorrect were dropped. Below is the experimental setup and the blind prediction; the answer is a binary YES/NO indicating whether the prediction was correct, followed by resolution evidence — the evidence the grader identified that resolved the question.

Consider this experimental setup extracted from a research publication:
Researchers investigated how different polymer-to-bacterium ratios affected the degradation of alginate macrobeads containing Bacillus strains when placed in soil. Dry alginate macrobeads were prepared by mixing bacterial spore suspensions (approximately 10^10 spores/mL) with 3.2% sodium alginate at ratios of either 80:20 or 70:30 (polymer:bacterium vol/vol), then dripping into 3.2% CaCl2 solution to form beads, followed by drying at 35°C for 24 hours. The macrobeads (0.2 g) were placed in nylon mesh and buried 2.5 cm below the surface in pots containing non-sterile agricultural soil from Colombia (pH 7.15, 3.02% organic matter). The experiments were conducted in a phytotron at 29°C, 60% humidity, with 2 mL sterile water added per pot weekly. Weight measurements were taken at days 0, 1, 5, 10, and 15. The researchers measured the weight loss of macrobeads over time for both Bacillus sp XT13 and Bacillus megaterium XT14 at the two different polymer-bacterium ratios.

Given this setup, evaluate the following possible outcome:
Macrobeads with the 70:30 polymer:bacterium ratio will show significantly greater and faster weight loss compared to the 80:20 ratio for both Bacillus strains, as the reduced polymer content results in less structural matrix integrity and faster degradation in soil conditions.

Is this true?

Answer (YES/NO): NO